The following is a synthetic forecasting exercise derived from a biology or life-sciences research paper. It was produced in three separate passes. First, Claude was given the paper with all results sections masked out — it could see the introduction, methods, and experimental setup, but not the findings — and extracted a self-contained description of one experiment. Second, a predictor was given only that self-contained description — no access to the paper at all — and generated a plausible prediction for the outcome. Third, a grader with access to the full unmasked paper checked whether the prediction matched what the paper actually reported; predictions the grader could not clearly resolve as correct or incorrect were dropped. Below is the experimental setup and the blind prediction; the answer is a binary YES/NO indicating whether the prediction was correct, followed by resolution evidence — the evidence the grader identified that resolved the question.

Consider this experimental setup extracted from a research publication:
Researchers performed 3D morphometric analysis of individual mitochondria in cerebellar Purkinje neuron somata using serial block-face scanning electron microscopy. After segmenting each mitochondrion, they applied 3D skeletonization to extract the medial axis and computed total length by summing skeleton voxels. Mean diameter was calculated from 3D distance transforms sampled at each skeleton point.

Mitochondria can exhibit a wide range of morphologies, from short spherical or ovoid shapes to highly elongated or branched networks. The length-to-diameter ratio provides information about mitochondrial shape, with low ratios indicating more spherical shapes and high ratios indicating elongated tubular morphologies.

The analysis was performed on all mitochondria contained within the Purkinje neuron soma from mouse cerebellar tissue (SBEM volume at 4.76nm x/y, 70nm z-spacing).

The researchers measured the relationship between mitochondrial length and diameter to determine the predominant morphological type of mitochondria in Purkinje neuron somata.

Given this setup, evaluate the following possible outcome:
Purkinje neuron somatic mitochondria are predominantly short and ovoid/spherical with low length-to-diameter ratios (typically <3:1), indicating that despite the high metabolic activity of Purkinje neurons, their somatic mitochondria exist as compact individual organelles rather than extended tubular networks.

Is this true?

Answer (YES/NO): NO